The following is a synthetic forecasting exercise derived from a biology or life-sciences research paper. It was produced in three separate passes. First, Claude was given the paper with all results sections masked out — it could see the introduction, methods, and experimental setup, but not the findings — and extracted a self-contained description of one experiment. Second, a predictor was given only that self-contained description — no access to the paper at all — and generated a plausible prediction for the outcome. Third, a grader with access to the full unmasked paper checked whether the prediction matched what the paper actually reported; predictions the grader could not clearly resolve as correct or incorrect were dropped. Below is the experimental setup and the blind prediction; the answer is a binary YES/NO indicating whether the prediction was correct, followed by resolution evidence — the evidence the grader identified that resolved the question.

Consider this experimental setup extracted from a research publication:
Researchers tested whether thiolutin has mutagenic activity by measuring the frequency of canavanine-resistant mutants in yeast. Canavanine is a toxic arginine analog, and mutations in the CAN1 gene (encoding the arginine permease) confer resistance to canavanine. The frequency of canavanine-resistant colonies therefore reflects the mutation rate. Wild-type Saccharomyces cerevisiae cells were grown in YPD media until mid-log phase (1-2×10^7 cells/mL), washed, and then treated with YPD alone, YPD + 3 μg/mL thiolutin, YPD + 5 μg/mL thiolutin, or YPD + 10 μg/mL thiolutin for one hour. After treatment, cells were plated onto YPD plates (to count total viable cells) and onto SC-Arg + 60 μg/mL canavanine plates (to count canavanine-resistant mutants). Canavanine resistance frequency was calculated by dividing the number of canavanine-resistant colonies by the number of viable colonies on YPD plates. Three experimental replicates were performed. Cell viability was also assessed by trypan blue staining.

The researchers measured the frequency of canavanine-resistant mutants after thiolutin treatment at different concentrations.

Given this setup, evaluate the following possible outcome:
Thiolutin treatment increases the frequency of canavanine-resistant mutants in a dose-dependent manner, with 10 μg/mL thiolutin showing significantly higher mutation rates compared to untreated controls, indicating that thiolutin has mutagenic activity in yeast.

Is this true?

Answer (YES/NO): NO